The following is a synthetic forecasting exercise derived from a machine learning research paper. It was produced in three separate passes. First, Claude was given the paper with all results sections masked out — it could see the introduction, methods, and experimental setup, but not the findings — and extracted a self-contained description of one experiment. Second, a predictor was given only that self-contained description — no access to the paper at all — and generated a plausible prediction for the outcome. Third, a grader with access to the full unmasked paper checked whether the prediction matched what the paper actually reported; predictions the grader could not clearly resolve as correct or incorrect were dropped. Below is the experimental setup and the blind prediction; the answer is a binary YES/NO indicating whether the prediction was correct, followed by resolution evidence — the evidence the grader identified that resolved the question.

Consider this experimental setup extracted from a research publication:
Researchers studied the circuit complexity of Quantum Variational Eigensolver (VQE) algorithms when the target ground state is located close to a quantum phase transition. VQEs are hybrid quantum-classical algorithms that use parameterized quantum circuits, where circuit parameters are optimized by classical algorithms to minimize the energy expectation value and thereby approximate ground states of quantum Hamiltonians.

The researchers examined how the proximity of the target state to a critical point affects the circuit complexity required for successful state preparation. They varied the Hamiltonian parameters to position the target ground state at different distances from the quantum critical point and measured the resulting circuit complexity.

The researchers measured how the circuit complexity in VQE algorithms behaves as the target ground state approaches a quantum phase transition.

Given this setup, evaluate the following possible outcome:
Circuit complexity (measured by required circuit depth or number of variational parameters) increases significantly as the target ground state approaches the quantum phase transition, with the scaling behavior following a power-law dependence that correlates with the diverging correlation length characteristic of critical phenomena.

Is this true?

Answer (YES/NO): NO